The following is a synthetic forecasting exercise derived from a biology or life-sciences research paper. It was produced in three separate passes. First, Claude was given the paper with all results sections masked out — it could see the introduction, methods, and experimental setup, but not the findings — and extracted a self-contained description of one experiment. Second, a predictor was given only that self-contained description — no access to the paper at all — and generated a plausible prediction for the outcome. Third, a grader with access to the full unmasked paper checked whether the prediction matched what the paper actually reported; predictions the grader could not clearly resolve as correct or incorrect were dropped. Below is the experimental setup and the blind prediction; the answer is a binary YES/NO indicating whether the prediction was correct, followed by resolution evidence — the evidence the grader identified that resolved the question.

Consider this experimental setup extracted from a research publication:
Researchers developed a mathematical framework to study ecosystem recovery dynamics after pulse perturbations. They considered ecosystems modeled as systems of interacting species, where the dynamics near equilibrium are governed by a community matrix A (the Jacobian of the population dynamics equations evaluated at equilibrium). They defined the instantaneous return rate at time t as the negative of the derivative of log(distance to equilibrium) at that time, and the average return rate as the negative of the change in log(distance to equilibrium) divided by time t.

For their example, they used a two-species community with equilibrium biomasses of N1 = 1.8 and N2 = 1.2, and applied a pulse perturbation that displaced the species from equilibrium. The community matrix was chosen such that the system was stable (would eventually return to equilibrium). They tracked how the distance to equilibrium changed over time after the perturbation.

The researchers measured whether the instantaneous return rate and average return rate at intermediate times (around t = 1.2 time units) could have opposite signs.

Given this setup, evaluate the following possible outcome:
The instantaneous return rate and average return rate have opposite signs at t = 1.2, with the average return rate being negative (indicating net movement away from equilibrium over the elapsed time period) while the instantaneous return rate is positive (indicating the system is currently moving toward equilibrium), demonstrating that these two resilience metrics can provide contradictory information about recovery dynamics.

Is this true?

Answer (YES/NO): NO